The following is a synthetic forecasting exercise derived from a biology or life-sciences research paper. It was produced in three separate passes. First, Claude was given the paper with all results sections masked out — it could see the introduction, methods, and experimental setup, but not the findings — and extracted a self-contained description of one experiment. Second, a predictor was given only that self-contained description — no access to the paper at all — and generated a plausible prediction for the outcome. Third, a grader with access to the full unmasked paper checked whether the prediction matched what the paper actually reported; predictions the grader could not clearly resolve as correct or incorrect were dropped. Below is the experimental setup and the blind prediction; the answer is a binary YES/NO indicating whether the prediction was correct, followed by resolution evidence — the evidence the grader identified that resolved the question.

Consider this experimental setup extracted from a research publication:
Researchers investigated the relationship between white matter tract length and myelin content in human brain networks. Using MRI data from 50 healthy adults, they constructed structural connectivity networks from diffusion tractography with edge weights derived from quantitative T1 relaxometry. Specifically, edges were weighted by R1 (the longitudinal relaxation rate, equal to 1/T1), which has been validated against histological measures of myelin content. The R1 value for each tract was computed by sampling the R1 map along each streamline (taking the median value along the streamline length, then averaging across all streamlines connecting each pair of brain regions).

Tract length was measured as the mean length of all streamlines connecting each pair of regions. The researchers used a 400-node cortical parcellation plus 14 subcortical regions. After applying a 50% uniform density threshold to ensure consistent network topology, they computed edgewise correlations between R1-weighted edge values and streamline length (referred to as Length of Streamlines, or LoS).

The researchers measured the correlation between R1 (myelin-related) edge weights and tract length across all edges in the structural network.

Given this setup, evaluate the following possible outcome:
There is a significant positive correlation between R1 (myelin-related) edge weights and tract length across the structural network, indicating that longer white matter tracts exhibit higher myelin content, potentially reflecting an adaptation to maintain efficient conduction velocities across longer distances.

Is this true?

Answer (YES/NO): YES